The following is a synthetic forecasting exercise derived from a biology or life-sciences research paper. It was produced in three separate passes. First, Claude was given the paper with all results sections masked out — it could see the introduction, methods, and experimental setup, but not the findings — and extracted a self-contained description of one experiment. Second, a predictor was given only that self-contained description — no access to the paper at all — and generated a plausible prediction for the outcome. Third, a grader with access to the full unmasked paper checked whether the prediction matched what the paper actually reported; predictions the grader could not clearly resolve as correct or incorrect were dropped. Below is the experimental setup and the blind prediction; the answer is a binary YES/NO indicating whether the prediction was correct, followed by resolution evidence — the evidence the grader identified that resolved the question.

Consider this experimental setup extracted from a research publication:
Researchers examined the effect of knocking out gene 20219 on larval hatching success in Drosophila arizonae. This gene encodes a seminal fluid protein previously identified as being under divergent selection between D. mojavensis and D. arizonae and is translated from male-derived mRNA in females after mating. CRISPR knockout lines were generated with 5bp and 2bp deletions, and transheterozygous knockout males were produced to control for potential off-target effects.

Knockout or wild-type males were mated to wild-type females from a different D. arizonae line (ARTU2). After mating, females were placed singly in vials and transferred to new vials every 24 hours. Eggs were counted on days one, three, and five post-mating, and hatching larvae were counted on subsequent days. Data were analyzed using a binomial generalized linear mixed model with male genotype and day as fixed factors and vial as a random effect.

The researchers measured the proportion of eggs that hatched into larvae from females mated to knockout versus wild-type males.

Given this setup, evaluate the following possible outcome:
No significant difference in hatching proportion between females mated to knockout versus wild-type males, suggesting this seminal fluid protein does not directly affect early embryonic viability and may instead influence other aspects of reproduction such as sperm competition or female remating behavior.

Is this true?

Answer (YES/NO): NO